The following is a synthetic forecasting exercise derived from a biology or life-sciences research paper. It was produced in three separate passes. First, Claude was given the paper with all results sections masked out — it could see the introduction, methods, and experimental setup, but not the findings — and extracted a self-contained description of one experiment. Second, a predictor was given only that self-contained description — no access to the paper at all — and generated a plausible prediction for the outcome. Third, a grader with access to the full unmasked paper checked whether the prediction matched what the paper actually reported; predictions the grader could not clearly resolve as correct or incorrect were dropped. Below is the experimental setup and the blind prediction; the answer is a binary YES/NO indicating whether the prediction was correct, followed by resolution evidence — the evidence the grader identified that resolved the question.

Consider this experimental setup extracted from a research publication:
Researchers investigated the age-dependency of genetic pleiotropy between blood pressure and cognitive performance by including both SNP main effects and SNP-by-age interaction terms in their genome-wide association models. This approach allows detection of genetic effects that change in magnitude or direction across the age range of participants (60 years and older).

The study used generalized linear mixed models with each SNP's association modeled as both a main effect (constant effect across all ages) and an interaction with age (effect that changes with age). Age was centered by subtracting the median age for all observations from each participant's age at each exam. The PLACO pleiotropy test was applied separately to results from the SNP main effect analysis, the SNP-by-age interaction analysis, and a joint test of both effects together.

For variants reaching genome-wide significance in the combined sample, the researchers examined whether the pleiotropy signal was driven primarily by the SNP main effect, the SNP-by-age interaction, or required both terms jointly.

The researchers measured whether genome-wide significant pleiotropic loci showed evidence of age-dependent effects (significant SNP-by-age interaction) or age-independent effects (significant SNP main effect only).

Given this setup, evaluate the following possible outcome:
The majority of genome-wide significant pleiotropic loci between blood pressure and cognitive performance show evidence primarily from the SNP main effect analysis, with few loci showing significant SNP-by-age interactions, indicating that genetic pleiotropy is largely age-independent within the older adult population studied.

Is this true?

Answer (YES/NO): NO